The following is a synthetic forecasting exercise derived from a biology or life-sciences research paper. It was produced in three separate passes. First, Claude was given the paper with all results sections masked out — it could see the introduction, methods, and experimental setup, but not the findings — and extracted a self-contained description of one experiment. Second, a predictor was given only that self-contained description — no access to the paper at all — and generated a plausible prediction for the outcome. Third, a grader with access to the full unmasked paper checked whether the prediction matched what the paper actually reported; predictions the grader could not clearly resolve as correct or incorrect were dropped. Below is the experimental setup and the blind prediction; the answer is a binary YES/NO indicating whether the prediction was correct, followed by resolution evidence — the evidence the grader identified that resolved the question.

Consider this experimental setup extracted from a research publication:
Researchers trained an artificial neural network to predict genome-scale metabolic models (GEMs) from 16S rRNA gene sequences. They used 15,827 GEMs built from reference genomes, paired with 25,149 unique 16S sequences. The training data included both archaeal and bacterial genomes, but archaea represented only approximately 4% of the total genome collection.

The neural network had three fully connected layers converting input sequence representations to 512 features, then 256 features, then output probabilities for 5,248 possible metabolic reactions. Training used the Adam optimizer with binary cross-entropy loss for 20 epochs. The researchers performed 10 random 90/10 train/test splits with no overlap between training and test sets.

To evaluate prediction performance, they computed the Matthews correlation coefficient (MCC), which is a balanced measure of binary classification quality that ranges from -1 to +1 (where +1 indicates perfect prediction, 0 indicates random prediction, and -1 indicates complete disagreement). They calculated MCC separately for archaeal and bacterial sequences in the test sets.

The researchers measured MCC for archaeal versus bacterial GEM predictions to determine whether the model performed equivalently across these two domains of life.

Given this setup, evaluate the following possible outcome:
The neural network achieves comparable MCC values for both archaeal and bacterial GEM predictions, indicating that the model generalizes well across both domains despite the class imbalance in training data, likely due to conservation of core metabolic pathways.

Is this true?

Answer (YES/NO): NO